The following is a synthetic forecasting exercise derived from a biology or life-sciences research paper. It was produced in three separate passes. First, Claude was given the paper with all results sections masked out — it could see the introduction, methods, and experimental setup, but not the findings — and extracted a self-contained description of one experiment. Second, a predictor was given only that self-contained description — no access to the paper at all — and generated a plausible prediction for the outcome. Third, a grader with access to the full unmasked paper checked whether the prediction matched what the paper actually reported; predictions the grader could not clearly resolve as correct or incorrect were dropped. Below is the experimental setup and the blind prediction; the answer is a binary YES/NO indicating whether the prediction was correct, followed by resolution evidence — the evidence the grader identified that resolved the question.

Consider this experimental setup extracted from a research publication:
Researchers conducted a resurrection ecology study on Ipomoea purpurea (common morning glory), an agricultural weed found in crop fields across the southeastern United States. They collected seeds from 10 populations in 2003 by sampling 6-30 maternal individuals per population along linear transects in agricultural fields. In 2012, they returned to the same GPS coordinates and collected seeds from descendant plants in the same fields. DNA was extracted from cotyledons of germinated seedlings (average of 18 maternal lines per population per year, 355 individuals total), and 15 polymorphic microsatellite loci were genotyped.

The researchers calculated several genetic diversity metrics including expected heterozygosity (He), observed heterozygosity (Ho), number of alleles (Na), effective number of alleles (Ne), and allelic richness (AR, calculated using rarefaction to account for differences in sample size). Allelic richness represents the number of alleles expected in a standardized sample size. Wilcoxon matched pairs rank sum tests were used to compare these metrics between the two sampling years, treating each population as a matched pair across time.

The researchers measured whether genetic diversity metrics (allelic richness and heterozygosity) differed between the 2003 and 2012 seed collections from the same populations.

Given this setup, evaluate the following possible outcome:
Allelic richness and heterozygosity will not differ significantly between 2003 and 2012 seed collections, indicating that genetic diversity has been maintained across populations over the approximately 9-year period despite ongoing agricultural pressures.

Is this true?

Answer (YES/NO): NO